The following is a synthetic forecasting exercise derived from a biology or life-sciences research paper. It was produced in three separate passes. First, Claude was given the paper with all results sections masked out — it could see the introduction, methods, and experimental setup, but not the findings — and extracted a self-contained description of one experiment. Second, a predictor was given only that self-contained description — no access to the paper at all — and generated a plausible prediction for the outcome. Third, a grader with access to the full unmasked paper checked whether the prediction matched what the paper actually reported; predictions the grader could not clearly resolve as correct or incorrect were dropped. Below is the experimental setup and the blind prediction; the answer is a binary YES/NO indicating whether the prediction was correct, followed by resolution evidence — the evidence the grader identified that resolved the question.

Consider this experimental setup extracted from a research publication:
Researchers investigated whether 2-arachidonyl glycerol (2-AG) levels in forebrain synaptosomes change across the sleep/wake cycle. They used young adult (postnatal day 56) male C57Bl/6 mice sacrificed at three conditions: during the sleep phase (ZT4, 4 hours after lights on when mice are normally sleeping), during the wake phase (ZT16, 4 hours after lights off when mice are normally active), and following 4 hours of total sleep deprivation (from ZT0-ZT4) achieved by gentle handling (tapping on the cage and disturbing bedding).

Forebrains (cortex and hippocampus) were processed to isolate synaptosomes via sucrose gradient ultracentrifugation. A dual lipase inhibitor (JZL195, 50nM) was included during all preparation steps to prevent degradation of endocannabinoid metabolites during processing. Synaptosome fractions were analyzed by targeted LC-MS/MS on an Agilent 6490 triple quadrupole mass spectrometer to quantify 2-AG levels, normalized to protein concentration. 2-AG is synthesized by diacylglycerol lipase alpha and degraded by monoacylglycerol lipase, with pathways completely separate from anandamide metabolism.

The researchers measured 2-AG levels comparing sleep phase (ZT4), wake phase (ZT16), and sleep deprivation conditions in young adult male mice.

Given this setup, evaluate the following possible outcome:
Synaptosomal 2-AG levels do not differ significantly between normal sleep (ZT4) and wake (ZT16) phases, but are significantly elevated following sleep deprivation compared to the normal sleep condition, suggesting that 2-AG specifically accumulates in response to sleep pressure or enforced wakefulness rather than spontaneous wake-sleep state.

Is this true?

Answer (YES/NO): NO